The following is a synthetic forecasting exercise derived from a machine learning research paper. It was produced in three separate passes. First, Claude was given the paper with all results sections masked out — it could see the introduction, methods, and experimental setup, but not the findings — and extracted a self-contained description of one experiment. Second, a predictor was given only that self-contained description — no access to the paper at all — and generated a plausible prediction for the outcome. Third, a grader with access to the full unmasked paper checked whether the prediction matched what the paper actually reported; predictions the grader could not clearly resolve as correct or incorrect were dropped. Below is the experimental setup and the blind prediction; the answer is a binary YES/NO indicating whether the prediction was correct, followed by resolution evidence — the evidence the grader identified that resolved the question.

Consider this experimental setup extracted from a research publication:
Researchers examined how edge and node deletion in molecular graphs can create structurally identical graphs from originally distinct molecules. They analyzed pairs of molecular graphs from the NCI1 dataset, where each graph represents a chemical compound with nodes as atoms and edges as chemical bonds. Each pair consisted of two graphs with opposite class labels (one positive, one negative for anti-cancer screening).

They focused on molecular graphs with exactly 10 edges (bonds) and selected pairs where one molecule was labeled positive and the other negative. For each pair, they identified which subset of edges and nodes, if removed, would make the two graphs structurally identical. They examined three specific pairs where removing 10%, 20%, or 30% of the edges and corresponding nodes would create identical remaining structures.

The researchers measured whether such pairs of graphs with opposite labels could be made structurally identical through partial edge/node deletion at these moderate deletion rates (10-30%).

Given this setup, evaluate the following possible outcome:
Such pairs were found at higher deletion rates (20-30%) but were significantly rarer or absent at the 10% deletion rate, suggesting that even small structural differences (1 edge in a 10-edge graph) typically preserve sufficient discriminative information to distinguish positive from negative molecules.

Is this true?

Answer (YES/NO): NO